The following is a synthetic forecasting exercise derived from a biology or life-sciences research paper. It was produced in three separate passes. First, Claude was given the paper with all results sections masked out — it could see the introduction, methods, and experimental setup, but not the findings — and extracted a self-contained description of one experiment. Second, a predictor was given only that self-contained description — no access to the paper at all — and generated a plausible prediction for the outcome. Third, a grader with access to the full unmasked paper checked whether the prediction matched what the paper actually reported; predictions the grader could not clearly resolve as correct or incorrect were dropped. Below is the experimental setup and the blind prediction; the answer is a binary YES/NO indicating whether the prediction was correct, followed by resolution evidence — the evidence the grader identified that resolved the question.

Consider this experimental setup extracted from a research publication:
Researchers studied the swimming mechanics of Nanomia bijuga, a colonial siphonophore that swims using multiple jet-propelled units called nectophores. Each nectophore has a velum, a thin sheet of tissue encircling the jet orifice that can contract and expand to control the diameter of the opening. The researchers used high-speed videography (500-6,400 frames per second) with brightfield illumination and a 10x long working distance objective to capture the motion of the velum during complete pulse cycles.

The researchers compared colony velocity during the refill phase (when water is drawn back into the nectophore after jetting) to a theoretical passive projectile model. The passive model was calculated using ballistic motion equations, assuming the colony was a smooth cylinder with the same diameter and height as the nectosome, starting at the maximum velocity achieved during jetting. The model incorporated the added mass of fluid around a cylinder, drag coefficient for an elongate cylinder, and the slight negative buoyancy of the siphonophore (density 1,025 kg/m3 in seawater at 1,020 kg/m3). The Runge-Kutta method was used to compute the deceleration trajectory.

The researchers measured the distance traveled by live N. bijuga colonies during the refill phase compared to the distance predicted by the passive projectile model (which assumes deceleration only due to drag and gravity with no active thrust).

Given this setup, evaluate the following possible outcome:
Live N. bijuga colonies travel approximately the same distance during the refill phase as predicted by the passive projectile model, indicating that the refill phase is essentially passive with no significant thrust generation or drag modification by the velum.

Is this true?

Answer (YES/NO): NO